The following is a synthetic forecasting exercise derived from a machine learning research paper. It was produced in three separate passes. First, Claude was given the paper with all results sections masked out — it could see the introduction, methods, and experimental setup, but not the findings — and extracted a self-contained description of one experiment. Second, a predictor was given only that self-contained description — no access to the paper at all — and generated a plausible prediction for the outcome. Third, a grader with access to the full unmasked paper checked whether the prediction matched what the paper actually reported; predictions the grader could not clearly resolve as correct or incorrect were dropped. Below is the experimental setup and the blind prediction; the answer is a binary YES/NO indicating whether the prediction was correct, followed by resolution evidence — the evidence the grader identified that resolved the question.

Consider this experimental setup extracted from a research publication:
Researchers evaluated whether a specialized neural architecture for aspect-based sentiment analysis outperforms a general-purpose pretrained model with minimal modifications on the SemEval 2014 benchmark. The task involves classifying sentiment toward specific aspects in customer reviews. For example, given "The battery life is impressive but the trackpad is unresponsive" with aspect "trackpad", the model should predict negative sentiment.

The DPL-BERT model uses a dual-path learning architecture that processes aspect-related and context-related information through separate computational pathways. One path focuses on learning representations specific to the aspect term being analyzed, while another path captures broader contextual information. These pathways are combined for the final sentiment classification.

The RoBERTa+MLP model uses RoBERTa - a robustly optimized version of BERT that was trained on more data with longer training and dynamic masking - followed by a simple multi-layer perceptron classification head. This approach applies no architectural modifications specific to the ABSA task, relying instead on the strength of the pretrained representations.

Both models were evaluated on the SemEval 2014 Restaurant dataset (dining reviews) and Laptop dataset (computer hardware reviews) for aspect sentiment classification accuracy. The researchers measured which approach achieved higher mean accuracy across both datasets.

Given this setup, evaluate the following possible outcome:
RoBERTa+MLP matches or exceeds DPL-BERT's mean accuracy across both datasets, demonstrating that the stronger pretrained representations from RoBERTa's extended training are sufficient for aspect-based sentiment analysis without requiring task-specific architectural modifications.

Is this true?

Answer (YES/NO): NO